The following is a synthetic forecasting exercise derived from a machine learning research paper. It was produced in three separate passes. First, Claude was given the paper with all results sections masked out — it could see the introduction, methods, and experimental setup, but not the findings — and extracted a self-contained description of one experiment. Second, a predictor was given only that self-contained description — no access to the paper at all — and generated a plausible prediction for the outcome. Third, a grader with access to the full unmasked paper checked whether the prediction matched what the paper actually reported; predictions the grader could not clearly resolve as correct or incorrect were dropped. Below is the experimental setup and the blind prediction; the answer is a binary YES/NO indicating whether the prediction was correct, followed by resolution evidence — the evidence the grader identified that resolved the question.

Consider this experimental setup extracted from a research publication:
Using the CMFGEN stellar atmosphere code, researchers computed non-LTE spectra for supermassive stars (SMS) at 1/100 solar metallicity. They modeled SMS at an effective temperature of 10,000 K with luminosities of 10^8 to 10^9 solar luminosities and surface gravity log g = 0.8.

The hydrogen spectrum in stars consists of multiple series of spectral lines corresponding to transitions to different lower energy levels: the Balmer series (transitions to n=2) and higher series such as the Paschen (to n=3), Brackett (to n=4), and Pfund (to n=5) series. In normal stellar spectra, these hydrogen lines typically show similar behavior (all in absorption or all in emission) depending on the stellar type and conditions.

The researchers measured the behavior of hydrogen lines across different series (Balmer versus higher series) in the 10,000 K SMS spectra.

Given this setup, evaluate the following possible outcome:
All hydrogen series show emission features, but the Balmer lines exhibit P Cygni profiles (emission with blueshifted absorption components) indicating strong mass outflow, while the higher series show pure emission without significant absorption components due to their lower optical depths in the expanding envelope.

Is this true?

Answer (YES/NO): NO